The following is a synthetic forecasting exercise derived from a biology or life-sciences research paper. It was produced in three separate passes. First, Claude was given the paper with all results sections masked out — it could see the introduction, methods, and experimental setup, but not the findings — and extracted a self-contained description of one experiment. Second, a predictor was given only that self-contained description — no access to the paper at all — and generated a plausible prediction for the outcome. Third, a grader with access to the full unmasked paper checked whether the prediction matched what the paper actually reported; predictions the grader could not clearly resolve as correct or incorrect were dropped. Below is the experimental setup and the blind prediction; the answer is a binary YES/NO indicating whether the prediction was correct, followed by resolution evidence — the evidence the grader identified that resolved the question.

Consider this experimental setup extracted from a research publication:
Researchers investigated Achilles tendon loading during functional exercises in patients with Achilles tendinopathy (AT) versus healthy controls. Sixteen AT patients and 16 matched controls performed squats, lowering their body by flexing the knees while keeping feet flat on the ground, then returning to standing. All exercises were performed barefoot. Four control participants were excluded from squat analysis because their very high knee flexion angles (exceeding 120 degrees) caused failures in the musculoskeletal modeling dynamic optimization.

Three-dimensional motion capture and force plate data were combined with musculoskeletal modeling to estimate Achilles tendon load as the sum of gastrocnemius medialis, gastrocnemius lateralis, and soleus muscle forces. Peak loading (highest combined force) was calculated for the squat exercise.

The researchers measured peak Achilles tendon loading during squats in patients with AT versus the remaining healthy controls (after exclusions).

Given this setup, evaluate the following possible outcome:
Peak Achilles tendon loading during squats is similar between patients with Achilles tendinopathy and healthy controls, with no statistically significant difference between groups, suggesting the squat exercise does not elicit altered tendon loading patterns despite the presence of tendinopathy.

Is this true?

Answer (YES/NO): YES